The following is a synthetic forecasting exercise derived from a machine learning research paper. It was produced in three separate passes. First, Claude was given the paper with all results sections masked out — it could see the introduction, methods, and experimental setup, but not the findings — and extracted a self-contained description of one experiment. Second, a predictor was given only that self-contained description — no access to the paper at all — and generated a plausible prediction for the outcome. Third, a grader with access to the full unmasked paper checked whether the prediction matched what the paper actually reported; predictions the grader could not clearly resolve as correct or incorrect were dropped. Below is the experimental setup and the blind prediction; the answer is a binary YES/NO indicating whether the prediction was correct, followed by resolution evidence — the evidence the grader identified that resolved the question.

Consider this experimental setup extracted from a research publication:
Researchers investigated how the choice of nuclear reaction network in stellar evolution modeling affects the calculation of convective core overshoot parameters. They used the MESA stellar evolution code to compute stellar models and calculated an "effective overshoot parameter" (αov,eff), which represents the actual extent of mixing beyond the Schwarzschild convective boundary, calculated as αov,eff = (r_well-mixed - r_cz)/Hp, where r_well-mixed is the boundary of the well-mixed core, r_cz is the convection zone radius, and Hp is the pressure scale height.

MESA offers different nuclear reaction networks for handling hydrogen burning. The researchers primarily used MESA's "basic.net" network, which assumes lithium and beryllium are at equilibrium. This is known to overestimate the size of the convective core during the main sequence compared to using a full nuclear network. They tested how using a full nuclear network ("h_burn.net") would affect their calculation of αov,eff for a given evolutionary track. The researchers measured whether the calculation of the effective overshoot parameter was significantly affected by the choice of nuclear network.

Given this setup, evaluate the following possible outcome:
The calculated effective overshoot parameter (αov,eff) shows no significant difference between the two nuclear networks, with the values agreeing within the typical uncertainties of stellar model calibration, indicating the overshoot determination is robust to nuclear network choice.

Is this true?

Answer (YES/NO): YES